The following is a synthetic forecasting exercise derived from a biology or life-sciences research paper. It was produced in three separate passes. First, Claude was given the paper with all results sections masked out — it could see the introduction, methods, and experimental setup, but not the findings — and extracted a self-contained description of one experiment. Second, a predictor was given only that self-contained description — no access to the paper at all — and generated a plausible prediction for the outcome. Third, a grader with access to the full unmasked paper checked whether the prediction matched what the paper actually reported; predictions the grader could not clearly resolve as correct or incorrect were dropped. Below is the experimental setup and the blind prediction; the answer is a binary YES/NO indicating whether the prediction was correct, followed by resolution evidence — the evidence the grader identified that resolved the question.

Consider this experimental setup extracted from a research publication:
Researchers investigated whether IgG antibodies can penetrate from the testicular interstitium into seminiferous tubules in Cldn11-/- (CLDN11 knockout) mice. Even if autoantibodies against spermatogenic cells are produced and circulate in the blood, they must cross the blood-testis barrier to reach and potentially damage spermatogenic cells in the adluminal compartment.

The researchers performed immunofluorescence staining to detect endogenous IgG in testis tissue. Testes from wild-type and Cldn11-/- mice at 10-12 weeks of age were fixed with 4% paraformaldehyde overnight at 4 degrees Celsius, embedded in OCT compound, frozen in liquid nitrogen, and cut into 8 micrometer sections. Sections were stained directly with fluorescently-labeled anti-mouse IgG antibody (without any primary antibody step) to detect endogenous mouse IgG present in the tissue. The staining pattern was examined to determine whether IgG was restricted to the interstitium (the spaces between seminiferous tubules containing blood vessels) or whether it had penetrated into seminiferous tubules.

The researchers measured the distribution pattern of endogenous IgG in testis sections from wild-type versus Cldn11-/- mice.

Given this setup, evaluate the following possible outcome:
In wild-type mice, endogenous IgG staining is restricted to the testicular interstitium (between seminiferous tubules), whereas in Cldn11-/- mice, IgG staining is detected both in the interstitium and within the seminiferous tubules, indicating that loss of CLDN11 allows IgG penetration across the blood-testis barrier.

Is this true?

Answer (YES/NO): YES